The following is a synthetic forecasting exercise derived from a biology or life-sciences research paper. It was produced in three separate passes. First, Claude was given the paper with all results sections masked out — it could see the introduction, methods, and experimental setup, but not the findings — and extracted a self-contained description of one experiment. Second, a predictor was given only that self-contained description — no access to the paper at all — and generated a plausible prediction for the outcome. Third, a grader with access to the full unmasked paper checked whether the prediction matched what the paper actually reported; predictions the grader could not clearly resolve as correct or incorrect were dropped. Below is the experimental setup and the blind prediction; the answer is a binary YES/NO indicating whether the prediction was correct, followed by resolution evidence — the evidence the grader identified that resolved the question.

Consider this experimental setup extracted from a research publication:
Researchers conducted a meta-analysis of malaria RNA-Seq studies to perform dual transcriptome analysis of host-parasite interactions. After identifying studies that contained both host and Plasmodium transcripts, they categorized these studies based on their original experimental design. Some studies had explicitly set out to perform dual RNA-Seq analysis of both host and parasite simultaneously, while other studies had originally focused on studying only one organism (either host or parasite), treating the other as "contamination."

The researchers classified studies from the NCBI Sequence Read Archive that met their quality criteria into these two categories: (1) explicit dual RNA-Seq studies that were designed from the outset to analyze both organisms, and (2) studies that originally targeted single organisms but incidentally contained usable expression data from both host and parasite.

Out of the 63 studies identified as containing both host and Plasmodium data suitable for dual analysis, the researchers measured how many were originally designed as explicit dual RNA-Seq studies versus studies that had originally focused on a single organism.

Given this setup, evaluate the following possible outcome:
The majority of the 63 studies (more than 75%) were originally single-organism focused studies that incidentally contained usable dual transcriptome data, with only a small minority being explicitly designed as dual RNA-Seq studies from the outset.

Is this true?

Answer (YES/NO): NO